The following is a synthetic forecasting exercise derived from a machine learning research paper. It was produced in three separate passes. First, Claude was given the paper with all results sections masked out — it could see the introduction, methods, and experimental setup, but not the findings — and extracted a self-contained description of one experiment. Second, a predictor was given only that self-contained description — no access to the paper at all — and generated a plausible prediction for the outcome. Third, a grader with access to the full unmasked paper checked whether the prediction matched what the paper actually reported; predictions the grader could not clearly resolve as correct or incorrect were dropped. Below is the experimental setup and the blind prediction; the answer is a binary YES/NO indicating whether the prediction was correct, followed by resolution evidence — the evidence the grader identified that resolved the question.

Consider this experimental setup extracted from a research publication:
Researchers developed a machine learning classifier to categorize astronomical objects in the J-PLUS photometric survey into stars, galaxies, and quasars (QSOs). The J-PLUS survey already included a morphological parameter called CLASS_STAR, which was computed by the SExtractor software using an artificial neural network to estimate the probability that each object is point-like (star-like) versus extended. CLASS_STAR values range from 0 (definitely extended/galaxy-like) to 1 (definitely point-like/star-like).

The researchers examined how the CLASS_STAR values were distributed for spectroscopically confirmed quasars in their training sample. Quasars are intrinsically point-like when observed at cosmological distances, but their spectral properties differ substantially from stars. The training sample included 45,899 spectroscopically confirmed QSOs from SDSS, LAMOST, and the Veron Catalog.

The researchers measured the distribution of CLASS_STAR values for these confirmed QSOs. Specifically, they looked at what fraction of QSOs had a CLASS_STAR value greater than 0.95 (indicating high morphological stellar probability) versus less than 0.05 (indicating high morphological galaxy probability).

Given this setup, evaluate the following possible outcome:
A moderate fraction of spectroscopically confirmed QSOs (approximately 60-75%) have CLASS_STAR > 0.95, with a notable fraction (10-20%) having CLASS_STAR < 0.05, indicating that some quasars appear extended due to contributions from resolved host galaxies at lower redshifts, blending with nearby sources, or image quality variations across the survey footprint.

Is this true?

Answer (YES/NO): NO